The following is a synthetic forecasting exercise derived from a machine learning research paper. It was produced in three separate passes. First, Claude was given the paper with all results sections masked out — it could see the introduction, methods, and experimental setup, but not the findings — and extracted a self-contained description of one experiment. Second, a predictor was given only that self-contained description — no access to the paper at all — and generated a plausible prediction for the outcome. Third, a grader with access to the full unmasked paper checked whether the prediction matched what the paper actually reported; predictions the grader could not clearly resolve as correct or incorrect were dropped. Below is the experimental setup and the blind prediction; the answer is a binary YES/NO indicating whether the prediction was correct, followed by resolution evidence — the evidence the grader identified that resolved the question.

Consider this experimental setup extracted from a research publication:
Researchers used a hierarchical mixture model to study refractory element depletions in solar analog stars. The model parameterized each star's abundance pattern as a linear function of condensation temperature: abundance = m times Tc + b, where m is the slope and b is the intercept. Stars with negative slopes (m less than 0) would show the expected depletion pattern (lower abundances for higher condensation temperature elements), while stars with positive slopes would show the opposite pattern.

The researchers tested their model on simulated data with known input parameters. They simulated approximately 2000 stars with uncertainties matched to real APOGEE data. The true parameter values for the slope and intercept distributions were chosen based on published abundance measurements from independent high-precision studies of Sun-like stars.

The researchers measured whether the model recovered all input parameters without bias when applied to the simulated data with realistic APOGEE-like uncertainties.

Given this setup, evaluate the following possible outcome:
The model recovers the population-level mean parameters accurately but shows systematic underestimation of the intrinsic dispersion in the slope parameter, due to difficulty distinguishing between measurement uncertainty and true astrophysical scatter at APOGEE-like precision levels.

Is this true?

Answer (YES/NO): NO